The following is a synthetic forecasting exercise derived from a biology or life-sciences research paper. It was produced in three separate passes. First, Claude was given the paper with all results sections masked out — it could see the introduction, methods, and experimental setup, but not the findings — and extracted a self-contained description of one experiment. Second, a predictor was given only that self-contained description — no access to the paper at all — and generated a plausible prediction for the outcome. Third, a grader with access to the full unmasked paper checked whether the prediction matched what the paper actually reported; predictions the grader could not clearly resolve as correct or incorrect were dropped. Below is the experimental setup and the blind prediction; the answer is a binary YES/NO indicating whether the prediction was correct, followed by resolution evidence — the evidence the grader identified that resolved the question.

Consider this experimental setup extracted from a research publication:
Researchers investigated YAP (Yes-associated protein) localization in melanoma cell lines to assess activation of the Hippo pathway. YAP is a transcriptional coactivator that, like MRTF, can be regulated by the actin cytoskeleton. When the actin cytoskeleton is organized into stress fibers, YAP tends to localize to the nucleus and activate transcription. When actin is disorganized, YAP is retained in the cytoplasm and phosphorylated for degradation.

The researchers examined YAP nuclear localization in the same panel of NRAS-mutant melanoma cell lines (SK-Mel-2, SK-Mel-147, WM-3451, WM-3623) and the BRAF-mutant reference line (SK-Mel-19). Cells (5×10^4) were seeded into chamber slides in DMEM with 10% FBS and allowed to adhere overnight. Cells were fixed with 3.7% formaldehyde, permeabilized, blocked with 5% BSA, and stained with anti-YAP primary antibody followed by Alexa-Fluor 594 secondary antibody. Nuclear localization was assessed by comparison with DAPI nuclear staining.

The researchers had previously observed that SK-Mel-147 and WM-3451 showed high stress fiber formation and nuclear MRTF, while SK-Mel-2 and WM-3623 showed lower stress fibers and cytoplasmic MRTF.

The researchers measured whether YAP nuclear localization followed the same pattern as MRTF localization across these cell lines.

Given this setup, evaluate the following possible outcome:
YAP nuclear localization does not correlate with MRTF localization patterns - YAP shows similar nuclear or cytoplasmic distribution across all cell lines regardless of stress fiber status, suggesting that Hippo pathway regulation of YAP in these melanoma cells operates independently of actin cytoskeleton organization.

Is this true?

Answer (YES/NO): YES